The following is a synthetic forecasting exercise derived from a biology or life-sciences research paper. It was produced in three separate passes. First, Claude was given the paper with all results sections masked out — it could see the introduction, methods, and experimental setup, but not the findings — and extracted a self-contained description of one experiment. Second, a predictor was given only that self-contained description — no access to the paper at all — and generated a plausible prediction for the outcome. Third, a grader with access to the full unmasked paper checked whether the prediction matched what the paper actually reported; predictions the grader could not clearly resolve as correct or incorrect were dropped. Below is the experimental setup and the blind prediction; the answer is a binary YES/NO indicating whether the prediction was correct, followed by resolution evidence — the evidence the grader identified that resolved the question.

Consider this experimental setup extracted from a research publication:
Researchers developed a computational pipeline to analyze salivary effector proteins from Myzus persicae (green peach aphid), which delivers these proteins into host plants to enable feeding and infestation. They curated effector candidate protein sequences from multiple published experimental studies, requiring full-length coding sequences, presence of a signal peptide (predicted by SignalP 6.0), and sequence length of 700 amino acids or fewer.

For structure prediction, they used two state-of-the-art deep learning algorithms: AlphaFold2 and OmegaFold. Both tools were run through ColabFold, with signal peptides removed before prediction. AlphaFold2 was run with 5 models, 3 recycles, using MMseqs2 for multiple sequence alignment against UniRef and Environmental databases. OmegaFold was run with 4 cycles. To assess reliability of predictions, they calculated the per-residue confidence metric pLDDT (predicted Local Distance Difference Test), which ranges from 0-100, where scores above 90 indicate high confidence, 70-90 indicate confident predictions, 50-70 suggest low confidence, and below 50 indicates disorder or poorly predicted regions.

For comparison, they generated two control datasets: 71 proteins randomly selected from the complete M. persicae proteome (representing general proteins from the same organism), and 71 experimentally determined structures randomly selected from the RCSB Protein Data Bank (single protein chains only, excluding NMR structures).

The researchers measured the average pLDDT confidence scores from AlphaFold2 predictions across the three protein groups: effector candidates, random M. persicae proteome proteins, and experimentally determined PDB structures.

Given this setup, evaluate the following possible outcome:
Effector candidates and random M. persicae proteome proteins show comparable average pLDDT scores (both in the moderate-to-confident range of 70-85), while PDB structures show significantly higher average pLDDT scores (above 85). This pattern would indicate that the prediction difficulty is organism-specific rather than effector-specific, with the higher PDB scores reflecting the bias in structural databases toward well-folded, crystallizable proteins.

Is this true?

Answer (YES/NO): YES